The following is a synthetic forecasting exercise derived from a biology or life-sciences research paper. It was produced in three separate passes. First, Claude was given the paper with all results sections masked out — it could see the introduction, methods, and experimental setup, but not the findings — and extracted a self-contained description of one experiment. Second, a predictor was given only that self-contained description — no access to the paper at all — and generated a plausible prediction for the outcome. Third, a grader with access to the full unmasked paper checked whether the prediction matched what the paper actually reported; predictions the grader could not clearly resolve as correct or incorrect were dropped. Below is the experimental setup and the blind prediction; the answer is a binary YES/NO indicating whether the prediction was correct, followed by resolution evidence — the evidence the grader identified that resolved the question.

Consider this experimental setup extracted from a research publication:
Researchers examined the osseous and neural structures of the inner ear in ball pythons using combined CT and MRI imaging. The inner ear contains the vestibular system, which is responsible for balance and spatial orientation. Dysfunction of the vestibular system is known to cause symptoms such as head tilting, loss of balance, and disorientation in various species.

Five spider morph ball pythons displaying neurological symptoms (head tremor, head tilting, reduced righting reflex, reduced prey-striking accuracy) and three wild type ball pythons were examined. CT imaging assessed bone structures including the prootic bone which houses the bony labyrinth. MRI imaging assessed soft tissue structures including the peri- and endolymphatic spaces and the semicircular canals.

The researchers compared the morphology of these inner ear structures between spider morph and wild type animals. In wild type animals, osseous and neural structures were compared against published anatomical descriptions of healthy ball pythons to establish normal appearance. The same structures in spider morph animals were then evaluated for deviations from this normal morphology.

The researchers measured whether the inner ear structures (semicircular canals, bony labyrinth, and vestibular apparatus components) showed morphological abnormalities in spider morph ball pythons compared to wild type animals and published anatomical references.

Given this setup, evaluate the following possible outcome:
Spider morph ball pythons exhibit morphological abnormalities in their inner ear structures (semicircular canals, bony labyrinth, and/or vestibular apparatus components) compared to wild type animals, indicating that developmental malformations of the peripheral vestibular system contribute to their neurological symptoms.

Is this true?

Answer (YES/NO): YES